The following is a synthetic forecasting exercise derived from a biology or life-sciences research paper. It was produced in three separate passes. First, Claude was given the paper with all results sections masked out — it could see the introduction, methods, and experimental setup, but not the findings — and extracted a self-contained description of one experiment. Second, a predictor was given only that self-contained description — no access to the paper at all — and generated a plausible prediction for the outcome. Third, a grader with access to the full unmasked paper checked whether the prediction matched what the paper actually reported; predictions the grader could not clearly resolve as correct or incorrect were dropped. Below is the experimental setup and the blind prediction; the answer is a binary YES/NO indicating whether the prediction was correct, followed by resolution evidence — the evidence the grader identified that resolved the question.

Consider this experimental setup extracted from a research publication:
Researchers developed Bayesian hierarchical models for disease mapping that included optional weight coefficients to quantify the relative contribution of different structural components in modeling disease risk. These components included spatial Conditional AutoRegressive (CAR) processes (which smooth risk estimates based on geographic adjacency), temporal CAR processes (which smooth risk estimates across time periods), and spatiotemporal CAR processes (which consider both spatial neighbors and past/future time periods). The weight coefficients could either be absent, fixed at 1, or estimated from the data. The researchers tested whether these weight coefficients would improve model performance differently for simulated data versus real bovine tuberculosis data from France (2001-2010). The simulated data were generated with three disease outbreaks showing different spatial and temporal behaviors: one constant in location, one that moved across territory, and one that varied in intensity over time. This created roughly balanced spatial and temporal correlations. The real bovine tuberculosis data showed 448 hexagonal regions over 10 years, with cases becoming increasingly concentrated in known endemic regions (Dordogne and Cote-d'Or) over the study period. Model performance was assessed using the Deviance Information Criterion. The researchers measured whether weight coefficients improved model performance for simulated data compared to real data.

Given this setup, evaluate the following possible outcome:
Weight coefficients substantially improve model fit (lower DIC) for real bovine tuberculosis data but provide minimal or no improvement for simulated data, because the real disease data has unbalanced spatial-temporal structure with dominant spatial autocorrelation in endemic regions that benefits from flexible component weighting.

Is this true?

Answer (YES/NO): NO